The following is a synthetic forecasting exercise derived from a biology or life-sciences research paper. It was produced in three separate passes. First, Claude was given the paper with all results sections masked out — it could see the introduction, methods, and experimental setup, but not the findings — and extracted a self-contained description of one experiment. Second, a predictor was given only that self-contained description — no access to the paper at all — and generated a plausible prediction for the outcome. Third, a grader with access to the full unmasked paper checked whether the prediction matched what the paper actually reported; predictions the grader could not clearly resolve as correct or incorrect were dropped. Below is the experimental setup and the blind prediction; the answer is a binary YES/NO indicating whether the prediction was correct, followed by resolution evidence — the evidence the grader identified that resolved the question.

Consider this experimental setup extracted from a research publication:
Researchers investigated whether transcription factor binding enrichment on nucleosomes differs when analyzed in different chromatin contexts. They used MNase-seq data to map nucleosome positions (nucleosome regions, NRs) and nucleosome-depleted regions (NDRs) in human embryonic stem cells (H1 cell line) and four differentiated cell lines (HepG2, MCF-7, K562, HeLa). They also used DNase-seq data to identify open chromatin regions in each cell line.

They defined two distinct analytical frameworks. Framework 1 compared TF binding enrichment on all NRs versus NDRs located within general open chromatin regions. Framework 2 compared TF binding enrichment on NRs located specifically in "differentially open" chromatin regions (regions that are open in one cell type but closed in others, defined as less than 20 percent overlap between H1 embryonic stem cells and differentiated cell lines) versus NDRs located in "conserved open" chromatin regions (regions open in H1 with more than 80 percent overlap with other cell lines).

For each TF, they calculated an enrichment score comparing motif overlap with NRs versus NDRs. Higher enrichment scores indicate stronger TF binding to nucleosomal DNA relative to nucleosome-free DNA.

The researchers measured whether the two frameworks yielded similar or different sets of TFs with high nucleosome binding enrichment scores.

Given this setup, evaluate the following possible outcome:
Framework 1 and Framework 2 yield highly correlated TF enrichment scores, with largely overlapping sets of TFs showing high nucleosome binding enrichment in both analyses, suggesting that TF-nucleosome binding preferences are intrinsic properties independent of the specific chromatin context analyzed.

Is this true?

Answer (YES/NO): NO